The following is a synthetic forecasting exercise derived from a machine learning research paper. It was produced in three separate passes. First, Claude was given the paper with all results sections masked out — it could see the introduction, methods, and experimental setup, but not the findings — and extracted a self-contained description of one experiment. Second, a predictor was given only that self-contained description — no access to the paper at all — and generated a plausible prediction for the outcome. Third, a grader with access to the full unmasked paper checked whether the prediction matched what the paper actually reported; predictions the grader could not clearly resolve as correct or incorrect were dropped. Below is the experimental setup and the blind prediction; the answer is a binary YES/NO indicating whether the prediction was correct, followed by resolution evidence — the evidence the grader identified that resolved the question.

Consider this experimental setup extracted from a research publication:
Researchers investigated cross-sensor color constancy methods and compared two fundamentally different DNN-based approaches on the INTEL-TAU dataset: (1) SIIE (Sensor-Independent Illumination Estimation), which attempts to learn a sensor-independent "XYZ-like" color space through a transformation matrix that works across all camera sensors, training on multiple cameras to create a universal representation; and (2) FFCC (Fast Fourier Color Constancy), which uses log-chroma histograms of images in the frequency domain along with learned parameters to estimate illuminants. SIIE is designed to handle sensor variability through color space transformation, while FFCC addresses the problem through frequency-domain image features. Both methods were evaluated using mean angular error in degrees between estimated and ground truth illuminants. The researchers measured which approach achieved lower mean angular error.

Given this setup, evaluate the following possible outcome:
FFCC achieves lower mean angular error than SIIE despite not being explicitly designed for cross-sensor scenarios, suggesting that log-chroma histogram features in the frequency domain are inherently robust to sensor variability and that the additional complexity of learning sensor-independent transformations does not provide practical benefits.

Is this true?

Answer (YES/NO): NO